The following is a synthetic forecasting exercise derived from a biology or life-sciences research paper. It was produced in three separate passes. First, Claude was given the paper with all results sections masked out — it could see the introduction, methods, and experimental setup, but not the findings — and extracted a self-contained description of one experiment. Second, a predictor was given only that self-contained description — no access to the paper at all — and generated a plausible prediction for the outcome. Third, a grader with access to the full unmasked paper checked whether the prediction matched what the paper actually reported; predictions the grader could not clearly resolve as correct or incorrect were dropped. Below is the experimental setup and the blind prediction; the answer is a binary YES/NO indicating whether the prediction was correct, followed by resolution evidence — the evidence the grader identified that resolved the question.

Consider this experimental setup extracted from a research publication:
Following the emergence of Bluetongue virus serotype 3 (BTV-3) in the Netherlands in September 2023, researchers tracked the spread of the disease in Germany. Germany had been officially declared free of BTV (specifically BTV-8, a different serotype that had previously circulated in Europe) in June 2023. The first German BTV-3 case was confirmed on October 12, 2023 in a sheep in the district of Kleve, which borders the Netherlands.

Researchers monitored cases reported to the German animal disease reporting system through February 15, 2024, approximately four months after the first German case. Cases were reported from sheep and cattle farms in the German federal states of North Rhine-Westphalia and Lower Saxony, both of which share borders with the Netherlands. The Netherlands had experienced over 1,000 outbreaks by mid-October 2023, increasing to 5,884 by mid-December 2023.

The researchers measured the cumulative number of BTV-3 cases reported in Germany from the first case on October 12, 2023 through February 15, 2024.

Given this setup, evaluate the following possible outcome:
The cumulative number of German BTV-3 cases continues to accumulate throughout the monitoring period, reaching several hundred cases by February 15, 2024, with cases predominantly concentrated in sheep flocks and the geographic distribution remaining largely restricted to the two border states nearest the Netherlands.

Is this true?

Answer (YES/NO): NO